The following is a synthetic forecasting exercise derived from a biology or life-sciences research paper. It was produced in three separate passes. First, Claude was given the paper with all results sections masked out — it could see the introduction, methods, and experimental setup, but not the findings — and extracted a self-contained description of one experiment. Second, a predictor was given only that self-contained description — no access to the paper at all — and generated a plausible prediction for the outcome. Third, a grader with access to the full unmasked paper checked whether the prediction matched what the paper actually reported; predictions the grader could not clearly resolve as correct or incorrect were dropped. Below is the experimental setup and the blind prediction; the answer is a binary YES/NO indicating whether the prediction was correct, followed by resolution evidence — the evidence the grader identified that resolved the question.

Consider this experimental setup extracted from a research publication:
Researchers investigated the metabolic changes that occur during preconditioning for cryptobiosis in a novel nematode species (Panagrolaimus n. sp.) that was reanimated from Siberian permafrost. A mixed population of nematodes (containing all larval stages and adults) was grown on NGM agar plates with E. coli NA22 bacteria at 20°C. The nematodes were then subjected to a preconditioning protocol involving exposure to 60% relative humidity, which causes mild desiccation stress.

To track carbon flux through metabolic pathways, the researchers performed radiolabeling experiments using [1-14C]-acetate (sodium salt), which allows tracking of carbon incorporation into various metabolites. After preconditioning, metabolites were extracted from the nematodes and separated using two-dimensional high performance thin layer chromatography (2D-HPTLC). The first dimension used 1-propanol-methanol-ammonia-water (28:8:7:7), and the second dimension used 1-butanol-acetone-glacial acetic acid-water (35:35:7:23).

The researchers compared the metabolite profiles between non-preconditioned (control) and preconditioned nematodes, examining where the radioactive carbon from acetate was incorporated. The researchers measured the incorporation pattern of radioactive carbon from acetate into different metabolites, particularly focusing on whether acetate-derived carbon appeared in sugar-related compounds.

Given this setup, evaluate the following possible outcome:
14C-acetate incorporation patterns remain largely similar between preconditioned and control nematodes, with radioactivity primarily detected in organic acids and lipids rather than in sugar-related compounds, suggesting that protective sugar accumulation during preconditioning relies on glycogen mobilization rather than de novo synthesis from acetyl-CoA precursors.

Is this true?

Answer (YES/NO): NO